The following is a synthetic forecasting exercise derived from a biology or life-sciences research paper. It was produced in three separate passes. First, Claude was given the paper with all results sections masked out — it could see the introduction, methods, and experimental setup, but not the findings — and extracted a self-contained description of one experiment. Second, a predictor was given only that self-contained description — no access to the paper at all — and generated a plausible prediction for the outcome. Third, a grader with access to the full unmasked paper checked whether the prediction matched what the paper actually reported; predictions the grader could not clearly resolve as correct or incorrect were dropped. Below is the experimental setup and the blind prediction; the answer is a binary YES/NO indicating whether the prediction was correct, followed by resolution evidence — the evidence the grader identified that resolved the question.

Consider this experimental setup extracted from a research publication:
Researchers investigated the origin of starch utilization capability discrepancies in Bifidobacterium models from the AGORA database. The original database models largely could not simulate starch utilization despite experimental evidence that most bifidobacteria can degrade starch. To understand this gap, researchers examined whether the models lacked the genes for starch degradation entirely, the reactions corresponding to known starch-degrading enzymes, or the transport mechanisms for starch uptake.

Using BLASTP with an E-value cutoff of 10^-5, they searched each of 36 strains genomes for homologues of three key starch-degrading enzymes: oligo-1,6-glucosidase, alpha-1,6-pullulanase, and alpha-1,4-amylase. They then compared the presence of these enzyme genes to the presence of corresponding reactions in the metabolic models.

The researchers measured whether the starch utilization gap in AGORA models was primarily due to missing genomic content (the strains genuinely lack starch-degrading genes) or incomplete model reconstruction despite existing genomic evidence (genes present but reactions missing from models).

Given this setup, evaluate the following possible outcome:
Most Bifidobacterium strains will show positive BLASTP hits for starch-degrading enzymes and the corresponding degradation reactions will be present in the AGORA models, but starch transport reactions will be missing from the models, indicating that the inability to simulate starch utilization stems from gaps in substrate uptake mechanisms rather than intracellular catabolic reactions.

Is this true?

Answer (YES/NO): NO